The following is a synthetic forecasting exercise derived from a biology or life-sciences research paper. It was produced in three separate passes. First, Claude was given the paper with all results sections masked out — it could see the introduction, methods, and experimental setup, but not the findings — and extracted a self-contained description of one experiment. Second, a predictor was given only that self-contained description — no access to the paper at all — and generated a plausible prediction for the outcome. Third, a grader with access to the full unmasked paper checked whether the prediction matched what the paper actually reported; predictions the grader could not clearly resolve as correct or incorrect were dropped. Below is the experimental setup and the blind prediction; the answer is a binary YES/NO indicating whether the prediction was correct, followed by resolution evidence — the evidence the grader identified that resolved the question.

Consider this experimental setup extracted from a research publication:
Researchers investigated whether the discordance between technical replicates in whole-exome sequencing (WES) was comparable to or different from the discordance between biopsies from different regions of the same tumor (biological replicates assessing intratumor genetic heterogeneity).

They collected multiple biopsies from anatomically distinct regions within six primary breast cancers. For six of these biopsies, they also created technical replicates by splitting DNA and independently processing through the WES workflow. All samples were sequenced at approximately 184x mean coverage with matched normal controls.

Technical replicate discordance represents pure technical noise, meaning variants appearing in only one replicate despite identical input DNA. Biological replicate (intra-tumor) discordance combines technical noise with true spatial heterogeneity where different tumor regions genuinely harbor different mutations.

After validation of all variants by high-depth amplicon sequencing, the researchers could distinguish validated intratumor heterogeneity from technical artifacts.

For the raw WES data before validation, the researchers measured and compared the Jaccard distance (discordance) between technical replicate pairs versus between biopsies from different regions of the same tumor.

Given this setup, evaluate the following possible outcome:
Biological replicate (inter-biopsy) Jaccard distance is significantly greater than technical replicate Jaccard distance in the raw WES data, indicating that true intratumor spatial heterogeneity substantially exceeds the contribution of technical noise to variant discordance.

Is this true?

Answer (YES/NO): NO